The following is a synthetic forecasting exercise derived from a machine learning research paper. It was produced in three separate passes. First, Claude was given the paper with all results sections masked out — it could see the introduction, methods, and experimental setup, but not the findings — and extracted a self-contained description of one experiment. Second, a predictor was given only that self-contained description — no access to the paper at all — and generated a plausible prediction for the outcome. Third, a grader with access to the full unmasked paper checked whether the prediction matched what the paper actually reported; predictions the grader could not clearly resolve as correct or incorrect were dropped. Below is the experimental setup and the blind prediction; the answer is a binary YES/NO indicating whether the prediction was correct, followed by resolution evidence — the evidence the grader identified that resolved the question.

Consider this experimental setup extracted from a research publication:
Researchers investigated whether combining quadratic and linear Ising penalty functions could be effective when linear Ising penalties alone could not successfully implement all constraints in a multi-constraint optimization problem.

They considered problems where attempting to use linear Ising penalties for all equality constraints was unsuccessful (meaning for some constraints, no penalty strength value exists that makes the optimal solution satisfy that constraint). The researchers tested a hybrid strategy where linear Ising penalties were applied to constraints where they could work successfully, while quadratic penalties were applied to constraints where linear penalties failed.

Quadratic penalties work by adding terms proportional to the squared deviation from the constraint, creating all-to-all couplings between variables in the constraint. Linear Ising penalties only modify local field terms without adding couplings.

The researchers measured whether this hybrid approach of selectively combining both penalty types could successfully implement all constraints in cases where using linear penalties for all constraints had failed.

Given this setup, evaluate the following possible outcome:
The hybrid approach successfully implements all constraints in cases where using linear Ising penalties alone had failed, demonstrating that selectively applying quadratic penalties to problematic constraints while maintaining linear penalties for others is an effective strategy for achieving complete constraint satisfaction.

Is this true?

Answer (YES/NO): YES